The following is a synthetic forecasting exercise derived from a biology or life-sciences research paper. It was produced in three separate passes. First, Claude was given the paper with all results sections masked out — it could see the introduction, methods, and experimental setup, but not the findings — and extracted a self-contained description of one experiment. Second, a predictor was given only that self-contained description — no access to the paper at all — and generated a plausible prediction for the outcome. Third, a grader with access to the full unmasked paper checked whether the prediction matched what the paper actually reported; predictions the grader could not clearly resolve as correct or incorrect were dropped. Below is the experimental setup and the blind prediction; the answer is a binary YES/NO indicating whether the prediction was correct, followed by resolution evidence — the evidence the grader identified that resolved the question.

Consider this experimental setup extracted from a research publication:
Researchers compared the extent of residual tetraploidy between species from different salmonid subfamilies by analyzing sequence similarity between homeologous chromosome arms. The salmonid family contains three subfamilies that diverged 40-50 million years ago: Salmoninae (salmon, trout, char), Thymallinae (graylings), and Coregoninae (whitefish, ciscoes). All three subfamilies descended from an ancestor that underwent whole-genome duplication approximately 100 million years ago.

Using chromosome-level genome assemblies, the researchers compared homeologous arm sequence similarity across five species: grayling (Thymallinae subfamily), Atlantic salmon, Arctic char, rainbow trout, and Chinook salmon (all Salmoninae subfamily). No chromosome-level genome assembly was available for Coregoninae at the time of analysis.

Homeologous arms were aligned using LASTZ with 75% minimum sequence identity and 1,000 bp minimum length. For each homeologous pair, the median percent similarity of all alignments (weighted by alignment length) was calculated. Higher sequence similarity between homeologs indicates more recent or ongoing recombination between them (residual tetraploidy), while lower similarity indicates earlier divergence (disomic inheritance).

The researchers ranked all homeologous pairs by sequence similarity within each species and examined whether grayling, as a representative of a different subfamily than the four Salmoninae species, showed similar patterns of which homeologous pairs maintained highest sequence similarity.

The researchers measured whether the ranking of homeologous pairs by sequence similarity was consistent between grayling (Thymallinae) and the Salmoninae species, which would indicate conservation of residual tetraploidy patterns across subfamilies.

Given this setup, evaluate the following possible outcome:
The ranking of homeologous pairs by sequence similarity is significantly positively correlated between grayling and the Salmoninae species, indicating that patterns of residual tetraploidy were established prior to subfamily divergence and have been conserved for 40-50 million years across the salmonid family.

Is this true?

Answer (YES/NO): NO